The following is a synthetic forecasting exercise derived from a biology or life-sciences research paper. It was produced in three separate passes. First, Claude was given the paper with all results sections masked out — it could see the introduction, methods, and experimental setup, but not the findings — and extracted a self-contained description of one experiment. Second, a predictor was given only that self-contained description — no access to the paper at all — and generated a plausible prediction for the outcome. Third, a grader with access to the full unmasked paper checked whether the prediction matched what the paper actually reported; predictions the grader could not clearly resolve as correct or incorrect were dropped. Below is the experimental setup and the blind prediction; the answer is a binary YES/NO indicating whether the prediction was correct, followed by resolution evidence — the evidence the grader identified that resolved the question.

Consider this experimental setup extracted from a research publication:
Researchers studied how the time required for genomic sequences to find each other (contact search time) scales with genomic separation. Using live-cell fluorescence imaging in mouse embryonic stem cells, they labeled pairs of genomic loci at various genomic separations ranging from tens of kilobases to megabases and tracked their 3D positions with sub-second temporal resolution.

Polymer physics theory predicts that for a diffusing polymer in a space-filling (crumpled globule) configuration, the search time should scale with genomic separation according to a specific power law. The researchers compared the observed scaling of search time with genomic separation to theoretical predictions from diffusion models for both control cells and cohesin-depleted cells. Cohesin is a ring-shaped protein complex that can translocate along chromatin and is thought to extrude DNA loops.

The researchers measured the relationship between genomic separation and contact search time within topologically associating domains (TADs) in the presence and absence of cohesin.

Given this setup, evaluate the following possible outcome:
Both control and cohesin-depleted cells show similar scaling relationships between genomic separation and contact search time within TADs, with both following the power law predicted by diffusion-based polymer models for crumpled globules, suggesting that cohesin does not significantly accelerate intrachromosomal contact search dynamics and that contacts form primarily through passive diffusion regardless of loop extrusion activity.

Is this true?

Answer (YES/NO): NO